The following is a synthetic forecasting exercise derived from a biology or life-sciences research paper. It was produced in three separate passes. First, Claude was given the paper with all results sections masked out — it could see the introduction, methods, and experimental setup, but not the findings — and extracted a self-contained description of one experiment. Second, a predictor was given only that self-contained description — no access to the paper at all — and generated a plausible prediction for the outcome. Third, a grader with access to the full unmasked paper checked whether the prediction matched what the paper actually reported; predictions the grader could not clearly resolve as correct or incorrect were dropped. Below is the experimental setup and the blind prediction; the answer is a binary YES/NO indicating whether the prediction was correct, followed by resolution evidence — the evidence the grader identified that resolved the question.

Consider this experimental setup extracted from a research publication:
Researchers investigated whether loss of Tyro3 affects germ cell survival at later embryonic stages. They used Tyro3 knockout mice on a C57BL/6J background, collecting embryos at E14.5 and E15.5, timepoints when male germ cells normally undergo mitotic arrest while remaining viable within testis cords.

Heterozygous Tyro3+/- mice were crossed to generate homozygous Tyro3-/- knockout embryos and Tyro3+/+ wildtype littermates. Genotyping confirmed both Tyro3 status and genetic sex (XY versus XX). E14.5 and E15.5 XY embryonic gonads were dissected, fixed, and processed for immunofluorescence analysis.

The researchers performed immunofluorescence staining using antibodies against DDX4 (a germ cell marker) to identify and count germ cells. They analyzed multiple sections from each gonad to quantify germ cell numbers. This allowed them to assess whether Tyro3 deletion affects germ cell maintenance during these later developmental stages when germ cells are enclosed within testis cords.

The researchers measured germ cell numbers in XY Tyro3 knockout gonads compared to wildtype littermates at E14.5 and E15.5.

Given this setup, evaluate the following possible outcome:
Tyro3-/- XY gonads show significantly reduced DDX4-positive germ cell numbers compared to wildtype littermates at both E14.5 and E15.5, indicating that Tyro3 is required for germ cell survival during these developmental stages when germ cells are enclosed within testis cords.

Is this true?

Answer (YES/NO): NO